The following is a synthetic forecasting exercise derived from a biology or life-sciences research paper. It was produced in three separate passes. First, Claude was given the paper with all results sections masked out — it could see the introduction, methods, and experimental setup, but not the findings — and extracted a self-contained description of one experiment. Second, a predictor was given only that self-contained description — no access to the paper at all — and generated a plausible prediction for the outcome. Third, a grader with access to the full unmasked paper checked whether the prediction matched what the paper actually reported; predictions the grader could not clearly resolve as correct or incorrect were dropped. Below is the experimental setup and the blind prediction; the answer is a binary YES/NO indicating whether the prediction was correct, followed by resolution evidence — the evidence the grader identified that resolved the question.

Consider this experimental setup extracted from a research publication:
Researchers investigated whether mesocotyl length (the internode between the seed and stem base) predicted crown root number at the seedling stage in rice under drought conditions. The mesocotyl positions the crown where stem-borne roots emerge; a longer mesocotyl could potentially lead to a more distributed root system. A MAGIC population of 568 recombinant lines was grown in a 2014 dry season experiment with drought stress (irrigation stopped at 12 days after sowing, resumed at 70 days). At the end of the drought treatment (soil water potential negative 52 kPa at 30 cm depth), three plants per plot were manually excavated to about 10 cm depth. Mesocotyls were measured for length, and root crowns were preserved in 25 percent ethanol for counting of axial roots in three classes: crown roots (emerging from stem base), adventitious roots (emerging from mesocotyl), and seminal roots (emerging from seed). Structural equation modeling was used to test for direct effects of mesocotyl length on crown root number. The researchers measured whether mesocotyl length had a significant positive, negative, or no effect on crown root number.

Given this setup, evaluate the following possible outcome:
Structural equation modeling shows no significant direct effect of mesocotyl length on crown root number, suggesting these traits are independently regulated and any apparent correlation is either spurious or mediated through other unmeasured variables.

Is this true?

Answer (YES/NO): YES